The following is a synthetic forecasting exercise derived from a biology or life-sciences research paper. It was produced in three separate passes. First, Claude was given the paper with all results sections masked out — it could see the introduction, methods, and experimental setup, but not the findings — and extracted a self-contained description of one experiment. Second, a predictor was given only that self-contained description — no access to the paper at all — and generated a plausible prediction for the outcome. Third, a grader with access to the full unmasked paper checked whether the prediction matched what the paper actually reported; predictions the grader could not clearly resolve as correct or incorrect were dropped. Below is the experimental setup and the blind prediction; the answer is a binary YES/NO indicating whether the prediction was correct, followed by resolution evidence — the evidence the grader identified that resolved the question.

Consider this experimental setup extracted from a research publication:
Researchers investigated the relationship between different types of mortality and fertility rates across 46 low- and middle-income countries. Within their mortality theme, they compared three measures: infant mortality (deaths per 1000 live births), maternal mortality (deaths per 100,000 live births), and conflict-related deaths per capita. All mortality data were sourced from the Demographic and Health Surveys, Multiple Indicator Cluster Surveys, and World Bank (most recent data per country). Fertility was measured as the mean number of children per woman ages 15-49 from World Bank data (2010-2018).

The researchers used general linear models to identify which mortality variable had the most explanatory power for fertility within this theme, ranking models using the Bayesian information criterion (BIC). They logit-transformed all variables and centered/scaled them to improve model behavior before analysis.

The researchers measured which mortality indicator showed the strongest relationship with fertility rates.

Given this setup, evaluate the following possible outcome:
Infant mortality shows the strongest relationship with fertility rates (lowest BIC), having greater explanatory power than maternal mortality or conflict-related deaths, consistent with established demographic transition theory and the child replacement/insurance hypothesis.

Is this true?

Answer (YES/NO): YES